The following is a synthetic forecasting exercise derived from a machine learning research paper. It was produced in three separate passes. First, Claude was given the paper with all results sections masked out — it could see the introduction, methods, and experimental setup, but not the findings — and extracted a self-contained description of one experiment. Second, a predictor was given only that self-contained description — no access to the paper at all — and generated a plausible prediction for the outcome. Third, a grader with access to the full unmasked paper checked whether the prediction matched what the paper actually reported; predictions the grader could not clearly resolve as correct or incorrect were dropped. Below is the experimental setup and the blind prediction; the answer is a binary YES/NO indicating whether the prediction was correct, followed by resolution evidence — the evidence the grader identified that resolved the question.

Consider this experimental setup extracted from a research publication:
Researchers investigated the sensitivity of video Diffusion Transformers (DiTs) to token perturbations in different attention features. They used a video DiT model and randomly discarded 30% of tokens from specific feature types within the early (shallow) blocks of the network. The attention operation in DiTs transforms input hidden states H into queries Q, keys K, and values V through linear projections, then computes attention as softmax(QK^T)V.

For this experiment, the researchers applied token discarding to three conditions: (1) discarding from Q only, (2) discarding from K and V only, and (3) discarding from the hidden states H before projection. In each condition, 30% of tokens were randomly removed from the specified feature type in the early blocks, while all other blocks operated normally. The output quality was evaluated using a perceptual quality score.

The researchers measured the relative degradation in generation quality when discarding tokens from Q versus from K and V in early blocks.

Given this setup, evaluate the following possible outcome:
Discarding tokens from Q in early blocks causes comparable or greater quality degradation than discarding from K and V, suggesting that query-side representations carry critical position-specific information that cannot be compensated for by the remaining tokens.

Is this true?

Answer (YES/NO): YES